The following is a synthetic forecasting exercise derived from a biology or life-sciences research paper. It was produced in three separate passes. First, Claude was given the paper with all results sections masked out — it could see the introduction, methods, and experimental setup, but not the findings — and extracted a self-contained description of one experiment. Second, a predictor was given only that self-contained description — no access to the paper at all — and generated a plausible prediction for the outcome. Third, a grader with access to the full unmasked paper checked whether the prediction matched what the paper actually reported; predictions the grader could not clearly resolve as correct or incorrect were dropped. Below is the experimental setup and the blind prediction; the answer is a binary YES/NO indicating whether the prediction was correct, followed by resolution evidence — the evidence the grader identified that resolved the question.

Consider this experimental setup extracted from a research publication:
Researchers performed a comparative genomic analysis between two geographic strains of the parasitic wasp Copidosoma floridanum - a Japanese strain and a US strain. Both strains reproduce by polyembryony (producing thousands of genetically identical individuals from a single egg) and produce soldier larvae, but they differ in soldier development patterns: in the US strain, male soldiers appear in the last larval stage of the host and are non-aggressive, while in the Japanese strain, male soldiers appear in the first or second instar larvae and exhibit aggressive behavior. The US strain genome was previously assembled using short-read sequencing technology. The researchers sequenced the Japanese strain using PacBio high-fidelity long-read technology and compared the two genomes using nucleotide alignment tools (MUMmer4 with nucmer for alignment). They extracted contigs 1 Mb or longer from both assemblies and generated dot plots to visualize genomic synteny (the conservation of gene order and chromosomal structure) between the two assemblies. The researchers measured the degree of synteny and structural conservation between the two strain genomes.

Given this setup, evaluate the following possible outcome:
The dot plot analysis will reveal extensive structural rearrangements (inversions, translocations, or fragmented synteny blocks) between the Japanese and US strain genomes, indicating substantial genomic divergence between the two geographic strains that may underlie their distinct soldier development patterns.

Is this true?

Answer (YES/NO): NO